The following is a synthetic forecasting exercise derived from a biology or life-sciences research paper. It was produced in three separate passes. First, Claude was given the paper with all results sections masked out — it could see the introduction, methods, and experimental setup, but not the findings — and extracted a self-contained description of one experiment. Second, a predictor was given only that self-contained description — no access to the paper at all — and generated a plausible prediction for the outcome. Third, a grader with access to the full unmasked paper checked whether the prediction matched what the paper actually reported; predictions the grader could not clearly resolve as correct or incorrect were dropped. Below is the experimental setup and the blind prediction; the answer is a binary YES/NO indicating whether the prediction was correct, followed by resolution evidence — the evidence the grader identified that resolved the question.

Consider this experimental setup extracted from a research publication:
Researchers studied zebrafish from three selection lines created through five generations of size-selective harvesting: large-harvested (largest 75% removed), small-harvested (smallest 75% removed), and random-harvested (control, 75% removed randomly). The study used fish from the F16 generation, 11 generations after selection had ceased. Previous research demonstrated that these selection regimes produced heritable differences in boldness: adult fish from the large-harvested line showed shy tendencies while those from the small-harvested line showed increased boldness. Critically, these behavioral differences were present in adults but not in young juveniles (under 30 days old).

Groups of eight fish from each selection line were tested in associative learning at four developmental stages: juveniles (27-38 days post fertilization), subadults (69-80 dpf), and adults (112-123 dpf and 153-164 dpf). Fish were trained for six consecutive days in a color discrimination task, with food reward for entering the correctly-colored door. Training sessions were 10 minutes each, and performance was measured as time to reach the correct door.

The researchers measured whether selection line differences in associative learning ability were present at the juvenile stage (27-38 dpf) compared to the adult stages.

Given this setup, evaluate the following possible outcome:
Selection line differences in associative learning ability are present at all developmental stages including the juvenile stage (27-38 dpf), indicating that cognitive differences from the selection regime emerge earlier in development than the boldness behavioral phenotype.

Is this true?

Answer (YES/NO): NO